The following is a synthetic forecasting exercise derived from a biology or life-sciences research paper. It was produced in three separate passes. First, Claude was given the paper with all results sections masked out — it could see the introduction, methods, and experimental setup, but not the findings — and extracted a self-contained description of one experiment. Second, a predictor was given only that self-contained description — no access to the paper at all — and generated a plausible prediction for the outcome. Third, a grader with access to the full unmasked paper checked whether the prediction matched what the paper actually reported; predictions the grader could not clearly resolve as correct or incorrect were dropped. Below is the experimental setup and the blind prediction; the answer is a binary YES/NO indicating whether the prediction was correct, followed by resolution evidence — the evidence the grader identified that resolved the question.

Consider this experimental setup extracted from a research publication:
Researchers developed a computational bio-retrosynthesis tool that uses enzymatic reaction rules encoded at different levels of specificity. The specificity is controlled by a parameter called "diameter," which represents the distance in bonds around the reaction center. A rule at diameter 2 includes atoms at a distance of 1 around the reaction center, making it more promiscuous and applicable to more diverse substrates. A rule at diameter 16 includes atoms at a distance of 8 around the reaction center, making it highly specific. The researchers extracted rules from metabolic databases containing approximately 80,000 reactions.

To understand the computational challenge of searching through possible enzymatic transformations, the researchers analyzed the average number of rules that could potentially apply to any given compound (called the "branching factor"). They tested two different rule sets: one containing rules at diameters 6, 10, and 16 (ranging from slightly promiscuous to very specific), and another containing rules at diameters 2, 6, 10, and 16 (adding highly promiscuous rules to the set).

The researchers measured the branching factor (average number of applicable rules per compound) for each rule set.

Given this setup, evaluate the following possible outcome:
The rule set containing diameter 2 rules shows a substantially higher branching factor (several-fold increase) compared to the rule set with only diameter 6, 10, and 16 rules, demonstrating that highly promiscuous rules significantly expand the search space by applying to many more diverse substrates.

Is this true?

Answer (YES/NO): YES